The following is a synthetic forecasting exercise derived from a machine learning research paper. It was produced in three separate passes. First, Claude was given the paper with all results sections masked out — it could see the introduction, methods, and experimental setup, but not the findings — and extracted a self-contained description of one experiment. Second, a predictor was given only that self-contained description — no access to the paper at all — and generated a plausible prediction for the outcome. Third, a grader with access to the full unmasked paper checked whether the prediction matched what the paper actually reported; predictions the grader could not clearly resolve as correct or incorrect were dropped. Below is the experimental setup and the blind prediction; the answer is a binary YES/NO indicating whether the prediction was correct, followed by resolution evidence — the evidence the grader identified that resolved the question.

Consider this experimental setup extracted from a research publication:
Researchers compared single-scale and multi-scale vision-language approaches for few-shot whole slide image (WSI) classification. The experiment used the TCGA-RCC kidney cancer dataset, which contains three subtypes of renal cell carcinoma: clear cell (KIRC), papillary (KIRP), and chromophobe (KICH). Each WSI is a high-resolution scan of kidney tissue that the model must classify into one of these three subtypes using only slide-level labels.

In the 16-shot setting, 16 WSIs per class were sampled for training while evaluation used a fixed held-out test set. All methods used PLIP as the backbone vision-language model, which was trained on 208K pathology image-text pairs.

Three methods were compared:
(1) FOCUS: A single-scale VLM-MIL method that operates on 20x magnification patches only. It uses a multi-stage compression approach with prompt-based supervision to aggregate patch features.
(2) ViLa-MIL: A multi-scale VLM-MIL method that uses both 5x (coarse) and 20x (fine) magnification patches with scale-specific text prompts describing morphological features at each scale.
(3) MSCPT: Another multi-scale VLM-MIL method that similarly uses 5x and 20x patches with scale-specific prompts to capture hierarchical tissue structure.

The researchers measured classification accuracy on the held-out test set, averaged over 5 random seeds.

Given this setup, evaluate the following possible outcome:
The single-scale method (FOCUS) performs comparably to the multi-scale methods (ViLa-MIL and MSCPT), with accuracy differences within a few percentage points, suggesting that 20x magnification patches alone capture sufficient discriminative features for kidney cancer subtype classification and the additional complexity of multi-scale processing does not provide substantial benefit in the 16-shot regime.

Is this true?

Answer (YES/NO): YES